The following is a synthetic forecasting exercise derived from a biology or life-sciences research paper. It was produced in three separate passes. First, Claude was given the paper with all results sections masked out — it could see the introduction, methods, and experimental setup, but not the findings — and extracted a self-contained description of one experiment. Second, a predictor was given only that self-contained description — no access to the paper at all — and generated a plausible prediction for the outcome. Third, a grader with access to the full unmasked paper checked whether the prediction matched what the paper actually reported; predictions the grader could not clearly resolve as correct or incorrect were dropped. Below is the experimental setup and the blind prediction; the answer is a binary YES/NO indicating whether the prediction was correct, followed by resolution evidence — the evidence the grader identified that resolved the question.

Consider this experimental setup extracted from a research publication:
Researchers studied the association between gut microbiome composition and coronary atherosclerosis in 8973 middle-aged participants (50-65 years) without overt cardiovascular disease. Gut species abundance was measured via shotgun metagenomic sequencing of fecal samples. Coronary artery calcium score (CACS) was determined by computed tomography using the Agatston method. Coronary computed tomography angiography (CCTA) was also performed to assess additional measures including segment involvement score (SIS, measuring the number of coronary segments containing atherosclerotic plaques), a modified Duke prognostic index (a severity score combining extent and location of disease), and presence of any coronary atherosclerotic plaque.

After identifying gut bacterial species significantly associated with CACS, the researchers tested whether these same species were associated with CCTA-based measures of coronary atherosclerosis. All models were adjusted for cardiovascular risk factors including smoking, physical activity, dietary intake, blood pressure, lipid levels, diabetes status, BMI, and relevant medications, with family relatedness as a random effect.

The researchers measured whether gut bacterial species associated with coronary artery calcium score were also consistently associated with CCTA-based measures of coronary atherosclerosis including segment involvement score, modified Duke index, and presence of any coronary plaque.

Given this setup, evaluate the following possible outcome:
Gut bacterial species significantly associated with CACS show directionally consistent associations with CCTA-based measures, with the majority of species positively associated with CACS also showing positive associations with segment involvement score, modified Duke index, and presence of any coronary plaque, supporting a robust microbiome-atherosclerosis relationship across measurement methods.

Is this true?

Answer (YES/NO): NO